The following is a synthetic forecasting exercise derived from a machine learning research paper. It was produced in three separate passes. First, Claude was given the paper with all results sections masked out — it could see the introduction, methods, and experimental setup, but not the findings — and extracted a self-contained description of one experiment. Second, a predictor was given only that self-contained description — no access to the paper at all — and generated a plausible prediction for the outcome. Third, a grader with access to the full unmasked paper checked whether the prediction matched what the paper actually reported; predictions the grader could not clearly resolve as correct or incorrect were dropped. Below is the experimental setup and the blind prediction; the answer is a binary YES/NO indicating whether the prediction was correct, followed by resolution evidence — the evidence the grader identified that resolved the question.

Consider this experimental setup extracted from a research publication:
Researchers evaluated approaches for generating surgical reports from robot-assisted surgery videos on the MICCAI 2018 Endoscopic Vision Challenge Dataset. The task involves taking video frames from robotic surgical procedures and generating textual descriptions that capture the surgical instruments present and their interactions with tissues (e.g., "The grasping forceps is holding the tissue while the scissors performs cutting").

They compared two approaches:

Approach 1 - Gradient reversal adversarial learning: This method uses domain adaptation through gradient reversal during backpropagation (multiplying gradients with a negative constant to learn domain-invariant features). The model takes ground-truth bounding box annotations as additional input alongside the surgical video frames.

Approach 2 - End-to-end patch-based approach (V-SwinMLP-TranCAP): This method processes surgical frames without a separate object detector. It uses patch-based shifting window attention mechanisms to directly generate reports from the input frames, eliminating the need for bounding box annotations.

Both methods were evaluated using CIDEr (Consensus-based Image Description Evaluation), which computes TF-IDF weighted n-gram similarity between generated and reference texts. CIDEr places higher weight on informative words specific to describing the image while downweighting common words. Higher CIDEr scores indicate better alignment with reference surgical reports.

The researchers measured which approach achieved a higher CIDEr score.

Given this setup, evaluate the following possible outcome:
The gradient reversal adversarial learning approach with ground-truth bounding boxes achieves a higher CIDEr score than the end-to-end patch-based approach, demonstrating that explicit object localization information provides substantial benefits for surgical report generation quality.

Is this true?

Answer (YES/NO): NO